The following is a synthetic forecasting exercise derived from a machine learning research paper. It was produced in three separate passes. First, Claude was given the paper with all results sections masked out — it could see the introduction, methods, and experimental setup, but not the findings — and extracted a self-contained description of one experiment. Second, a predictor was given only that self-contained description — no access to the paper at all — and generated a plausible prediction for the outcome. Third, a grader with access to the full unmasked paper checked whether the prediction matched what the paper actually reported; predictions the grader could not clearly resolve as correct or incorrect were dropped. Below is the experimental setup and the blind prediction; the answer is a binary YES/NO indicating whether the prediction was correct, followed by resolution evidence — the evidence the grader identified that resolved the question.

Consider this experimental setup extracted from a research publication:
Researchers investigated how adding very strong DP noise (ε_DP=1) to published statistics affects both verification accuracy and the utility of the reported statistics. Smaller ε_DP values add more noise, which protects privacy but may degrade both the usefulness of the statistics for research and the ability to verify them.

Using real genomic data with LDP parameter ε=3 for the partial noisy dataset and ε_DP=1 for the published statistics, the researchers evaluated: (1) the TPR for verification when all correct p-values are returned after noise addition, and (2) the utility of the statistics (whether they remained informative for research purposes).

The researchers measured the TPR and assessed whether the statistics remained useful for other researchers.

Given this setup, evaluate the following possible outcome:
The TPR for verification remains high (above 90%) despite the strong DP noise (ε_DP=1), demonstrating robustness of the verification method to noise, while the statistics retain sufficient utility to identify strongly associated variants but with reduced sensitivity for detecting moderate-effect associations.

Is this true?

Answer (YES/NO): NO